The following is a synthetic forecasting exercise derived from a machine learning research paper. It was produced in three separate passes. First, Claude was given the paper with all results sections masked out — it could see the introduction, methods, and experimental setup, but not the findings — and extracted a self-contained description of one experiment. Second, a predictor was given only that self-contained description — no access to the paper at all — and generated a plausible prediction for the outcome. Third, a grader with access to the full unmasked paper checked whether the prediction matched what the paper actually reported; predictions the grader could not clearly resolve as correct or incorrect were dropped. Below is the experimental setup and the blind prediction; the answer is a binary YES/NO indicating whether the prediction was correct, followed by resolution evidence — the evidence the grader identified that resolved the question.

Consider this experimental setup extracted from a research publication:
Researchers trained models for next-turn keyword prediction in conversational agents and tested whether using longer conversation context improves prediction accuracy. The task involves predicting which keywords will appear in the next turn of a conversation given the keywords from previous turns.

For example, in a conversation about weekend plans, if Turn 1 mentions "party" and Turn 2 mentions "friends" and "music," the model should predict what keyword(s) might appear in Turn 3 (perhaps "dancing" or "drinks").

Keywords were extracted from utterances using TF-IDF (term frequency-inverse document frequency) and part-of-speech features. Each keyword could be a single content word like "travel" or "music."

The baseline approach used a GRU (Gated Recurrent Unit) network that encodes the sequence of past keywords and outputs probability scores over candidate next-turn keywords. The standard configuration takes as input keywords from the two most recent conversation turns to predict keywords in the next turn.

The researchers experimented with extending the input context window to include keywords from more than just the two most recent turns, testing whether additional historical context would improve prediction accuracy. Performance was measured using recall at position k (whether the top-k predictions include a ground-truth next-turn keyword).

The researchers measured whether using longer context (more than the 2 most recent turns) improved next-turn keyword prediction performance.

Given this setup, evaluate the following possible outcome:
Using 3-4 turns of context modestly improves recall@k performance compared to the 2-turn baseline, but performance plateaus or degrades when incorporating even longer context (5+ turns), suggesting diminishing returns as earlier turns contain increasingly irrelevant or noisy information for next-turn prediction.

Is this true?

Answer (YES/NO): NO